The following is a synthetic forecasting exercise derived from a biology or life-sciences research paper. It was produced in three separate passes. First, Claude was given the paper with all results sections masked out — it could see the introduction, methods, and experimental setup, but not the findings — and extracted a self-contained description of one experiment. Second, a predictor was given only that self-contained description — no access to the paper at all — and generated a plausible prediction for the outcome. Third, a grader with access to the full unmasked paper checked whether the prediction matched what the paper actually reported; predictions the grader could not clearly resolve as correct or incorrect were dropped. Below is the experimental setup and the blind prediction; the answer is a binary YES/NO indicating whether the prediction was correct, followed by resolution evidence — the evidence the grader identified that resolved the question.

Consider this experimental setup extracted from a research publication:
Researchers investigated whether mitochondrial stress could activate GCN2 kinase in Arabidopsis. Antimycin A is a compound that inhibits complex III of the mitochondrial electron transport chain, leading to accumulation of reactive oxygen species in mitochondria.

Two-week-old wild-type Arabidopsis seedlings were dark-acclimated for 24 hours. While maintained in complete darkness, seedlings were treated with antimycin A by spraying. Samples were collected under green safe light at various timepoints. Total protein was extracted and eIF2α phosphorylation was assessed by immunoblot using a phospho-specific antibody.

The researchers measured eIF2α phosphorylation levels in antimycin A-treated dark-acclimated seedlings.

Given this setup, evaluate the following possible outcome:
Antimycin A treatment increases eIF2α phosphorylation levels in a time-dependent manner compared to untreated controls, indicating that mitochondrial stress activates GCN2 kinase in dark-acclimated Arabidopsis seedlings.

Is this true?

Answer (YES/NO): NO